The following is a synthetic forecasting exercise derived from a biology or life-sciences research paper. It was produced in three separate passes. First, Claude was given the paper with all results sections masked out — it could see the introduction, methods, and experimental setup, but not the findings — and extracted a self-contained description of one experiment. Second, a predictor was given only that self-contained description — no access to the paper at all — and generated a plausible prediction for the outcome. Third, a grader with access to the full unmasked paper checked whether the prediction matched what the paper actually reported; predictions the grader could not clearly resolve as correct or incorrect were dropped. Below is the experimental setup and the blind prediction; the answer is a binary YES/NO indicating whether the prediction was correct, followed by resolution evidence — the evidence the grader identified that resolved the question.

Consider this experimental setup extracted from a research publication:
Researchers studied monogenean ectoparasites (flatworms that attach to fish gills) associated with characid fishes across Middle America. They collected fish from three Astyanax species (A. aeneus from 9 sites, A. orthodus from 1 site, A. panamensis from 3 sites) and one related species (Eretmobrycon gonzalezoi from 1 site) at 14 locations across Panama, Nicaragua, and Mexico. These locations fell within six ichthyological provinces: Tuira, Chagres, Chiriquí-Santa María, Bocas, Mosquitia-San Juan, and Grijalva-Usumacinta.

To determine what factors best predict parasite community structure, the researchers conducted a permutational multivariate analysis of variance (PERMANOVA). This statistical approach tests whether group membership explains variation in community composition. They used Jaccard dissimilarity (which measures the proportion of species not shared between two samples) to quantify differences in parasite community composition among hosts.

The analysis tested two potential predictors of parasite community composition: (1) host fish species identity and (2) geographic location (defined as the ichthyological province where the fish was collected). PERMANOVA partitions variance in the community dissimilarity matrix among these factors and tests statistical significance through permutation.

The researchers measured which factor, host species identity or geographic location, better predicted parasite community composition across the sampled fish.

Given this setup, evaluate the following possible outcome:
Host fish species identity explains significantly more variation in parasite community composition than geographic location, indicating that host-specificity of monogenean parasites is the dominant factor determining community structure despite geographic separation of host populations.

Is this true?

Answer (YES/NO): NO